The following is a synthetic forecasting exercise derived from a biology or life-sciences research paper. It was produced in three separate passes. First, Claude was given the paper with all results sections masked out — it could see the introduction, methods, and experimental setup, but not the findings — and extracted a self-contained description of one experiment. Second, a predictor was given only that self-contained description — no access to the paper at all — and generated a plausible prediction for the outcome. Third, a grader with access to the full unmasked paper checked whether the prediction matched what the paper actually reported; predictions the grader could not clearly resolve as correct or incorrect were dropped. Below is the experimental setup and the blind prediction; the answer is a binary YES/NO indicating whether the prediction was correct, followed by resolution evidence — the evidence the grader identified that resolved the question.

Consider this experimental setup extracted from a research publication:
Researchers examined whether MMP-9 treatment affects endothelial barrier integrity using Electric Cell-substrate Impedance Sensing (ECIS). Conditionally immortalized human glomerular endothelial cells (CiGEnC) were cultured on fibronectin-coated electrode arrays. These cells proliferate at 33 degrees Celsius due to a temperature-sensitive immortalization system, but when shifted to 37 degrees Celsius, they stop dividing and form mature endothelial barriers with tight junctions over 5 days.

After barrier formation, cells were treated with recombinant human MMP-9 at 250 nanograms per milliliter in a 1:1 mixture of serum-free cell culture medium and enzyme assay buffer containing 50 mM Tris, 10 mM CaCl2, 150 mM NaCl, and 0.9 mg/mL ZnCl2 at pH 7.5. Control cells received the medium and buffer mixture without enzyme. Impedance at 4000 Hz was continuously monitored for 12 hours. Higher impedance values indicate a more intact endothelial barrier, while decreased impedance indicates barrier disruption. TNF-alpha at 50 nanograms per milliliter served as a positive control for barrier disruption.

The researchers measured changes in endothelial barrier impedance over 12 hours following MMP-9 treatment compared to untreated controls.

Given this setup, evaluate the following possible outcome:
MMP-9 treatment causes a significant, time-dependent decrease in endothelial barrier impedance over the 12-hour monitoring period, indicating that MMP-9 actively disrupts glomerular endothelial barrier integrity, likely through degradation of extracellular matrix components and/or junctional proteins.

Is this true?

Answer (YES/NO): YES